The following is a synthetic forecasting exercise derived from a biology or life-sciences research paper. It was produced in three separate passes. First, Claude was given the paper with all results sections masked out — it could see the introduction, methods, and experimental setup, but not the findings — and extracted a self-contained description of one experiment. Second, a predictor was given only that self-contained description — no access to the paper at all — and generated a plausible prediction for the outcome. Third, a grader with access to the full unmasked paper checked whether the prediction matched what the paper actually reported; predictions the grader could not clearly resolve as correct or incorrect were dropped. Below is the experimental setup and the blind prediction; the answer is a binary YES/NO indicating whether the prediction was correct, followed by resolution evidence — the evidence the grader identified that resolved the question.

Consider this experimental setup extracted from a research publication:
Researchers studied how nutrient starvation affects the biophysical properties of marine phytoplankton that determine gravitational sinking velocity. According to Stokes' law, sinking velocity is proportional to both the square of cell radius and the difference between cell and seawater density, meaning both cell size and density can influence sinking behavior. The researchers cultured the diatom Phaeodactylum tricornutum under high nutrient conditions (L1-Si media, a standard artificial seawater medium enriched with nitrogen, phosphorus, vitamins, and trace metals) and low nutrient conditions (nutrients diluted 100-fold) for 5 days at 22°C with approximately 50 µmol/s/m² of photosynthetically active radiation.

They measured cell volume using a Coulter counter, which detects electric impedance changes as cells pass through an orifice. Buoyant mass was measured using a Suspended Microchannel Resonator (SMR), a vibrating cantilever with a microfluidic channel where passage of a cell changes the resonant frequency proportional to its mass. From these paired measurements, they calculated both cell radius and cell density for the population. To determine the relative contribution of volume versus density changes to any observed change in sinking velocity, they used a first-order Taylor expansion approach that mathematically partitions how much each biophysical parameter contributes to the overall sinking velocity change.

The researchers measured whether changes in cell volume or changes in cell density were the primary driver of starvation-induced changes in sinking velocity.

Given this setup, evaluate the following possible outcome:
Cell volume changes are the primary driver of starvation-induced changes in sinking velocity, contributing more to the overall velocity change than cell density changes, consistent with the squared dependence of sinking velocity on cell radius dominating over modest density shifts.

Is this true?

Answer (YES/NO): NO